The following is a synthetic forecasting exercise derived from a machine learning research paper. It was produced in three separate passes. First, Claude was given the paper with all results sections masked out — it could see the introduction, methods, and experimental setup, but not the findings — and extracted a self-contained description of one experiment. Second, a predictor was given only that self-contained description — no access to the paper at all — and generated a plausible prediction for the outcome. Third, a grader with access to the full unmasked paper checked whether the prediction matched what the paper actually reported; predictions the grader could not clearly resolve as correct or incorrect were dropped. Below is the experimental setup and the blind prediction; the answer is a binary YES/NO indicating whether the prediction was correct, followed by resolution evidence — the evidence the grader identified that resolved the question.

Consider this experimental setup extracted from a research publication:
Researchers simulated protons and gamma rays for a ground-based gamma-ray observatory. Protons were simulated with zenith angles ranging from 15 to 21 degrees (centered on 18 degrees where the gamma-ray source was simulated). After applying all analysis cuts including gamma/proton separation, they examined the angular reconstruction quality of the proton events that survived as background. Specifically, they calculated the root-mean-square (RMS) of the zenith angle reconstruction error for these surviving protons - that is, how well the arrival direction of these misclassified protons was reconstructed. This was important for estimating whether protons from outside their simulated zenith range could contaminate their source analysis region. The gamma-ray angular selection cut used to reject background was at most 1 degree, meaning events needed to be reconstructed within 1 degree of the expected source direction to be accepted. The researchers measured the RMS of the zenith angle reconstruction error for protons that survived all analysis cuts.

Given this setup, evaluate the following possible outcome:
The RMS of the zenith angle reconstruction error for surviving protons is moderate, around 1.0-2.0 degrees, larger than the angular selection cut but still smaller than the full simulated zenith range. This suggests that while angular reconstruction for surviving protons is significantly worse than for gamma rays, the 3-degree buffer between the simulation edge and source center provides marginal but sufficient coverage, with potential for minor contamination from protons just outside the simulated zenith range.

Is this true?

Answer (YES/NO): NO